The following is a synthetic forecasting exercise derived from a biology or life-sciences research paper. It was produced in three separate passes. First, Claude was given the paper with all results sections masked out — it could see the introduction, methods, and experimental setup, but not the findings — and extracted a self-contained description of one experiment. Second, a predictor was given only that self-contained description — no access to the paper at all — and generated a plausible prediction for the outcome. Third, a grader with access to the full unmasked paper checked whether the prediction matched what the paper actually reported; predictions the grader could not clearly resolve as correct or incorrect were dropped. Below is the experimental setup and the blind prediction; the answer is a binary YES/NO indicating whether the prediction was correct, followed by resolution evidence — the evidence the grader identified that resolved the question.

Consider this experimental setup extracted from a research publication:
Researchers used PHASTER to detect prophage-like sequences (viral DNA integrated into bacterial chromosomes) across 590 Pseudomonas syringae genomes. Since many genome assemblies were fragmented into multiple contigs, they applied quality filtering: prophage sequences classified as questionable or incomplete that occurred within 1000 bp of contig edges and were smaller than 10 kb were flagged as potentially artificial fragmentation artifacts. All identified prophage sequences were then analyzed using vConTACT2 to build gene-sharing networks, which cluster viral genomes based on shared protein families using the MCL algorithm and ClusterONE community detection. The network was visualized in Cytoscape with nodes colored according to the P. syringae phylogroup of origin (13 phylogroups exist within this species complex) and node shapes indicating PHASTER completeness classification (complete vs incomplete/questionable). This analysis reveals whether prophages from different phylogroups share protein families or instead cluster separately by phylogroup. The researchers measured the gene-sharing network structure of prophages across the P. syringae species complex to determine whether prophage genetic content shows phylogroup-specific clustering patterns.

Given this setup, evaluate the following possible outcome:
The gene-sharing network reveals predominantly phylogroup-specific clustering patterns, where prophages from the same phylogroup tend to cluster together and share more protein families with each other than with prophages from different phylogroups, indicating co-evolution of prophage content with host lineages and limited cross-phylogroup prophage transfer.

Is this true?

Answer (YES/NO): NO